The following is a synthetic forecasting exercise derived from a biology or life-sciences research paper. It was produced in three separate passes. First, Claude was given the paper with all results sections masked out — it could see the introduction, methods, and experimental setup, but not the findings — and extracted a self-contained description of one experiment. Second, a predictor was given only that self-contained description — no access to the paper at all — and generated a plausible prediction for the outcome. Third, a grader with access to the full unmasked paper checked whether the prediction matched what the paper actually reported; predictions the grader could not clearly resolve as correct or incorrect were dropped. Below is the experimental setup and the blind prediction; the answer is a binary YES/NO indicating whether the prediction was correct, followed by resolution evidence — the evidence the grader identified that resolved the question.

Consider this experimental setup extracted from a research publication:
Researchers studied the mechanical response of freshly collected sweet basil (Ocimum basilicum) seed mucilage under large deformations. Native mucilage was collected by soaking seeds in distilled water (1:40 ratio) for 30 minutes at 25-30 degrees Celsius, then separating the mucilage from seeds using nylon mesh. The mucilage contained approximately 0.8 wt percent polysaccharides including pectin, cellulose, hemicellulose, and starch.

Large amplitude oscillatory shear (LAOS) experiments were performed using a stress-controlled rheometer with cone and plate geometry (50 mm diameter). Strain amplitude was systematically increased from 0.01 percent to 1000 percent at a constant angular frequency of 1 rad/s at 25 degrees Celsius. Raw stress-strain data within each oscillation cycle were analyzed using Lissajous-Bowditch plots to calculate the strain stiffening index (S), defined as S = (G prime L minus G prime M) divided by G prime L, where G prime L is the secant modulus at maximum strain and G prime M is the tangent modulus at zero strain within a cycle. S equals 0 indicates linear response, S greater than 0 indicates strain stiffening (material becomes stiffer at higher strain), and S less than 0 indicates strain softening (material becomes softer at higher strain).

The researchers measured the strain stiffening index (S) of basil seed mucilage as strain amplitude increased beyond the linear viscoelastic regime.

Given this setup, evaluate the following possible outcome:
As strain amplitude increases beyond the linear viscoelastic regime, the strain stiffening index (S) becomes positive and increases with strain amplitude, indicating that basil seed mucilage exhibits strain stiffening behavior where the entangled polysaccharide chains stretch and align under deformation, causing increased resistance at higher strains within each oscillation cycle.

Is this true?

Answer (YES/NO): YES